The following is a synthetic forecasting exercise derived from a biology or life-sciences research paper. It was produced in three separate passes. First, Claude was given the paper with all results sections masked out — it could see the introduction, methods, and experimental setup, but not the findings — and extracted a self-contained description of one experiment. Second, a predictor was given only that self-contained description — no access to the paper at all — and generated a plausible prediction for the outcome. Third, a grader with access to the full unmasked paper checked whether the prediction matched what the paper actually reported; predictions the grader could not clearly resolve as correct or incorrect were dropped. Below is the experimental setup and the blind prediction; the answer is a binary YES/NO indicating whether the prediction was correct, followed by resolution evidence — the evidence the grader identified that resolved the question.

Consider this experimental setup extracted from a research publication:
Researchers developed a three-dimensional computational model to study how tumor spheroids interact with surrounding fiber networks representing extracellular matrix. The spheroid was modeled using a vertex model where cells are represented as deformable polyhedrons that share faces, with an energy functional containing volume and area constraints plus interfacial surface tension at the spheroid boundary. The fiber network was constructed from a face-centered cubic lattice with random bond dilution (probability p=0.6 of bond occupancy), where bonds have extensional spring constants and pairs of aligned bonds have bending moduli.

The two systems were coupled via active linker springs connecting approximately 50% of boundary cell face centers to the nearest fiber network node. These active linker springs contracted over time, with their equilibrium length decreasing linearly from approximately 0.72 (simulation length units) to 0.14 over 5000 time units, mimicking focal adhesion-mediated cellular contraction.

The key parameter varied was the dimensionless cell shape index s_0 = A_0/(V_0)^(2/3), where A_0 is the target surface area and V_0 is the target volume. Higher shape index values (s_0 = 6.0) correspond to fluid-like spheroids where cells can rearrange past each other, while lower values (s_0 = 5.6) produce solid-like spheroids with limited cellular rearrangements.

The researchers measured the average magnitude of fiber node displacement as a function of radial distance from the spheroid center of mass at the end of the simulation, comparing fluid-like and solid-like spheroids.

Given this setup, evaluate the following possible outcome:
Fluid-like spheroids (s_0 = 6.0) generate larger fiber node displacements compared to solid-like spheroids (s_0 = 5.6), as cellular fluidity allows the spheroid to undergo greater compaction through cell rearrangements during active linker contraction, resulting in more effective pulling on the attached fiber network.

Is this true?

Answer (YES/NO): YES